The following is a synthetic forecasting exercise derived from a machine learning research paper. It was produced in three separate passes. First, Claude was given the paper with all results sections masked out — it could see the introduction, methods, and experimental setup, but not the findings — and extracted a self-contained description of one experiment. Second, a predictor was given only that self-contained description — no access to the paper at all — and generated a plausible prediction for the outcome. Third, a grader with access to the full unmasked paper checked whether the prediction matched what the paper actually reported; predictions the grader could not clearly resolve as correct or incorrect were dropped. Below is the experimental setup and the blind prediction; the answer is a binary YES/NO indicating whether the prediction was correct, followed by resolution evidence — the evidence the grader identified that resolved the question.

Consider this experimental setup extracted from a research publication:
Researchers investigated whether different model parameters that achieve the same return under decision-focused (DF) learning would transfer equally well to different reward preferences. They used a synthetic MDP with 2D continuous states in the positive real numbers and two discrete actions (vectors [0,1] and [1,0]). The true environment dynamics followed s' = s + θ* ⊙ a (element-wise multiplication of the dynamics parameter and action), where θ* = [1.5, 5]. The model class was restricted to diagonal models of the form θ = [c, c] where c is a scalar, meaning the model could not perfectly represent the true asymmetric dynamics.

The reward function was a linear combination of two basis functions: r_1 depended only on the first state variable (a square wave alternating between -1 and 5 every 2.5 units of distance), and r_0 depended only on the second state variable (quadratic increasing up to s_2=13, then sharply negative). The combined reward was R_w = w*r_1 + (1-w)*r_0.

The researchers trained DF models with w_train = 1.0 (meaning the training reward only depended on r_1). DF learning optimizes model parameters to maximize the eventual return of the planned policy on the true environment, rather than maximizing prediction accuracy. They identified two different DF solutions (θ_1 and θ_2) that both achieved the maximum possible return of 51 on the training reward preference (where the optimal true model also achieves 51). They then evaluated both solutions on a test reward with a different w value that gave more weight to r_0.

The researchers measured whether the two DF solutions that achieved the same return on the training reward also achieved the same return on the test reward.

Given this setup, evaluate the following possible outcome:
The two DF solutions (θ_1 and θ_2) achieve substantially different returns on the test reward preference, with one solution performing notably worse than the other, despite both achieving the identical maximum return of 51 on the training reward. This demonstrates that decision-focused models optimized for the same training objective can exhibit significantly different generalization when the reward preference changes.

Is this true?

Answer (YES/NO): YES